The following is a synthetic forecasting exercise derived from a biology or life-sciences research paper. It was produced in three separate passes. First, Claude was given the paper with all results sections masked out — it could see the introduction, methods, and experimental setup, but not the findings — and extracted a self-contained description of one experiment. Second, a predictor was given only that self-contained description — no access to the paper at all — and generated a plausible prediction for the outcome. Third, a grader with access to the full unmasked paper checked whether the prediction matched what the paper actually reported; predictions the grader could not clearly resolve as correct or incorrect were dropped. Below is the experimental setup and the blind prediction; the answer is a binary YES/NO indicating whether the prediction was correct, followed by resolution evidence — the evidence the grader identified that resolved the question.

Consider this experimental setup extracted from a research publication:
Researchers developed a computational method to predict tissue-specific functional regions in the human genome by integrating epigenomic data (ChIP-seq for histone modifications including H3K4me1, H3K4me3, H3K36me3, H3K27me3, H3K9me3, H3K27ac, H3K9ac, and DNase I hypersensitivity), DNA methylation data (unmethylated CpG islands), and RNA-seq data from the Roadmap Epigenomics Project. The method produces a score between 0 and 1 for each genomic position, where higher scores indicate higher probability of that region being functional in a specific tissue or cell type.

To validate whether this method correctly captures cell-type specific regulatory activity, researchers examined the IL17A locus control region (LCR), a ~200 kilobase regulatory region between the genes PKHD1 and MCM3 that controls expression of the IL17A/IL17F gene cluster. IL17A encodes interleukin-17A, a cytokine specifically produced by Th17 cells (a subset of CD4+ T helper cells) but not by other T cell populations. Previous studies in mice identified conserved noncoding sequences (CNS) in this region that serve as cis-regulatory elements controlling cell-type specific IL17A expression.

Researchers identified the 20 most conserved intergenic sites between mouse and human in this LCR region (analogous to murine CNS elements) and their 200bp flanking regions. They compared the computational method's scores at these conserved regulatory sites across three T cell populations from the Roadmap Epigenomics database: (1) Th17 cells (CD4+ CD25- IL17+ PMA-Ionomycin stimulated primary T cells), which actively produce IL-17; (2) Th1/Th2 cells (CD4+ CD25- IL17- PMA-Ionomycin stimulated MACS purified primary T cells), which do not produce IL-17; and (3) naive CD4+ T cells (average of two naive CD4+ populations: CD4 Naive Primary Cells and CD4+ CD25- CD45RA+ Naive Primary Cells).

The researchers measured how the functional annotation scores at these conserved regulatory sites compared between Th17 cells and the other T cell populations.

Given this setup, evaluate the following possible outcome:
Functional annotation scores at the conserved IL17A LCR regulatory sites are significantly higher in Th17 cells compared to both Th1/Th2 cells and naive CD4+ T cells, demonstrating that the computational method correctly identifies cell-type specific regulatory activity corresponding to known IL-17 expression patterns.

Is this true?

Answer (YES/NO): YES